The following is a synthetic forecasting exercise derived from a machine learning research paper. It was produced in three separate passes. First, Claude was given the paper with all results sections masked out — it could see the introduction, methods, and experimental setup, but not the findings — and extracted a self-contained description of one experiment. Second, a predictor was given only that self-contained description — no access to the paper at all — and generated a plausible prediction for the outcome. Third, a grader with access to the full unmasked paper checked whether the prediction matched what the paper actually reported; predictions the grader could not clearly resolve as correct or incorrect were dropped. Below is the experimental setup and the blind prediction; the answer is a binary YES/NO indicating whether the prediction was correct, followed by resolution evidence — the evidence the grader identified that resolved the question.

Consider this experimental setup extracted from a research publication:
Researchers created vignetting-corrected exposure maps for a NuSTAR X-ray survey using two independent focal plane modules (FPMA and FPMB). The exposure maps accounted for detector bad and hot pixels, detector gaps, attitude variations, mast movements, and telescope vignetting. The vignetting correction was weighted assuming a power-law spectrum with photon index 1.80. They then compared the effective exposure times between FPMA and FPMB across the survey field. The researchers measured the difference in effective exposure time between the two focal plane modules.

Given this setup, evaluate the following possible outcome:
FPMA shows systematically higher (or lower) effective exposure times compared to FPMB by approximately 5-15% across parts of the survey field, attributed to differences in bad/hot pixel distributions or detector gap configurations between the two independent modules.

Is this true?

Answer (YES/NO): NO